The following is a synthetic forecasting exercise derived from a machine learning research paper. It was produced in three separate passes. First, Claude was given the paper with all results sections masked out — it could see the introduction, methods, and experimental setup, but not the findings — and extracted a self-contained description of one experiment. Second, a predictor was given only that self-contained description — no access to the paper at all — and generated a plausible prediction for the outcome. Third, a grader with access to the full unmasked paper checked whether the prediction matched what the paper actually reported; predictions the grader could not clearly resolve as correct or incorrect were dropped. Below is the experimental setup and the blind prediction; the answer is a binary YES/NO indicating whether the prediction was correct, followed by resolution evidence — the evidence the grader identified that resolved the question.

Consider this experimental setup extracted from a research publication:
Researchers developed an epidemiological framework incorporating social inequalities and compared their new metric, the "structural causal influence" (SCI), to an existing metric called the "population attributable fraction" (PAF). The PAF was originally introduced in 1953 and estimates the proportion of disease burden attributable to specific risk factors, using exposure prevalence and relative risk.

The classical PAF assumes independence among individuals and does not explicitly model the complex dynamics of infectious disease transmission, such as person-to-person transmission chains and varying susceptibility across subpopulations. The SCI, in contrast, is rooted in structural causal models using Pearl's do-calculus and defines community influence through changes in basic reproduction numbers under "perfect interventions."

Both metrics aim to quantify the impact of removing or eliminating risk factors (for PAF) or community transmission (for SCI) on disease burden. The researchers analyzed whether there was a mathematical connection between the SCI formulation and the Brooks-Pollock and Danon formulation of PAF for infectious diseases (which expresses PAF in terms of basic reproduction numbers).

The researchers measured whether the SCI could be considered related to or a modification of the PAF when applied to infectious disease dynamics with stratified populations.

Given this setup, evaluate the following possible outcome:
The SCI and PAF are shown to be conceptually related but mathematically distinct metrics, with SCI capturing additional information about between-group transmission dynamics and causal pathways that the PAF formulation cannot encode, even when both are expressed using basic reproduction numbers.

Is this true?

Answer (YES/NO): YES